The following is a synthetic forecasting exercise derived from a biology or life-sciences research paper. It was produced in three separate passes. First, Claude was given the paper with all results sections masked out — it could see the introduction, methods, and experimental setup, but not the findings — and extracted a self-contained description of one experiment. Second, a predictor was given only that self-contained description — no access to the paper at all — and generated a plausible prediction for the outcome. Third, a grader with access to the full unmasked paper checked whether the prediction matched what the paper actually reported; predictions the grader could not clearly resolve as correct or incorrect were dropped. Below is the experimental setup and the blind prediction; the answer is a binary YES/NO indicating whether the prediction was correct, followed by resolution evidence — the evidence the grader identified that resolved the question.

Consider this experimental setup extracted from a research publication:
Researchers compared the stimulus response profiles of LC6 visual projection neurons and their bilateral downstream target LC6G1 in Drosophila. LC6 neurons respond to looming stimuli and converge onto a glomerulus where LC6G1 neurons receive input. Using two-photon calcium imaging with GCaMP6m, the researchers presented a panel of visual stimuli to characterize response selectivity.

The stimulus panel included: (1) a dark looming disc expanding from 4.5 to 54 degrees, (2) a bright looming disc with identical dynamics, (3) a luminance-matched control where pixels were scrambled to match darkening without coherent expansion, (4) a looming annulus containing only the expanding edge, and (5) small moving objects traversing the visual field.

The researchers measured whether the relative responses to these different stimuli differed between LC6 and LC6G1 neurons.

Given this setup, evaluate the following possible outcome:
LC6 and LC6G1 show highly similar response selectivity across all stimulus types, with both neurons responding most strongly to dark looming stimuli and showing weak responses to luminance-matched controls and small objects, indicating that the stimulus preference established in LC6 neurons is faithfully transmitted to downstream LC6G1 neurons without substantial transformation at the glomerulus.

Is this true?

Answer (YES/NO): NO